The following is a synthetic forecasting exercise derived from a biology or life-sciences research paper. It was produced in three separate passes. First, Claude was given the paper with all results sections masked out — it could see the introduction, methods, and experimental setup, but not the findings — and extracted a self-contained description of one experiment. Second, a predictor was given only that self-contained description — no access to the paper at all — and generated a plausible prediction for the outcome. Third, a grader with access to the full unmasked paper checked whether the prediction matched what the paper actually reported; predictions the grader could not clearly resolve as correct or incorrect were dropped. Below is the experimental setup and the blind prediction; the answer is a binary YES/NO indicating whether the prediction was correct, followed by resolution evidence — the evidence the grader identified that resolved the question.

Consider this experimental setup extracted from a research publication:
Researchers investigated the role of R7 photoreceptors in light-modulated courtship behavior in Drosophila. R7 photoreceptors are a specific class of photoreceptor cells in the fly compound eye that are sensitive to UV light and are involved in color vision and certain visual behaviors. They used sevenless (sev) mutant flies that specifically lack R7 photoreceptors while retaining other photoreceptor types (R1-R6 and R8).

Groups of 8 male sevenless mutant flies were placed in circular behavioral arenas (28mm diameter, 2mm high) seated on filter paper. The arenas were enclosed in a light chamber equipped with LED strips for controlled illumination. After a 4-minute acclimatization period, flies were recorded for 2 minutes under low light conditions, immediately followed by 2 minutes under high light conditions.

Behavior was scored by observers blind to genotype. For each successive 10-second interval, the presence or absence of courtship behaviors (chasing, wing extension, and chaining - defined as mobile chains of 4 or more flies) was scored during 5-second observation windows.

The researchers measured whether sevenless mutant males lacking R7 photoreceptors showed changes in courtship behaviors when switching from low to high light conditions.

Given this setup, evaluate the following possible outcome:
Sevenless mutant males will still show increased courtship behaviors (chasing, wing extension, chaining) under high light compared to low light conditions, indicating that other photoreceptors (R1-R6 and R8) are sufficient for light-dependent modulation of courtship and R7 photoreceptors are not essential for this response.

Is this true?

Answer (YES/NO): NO